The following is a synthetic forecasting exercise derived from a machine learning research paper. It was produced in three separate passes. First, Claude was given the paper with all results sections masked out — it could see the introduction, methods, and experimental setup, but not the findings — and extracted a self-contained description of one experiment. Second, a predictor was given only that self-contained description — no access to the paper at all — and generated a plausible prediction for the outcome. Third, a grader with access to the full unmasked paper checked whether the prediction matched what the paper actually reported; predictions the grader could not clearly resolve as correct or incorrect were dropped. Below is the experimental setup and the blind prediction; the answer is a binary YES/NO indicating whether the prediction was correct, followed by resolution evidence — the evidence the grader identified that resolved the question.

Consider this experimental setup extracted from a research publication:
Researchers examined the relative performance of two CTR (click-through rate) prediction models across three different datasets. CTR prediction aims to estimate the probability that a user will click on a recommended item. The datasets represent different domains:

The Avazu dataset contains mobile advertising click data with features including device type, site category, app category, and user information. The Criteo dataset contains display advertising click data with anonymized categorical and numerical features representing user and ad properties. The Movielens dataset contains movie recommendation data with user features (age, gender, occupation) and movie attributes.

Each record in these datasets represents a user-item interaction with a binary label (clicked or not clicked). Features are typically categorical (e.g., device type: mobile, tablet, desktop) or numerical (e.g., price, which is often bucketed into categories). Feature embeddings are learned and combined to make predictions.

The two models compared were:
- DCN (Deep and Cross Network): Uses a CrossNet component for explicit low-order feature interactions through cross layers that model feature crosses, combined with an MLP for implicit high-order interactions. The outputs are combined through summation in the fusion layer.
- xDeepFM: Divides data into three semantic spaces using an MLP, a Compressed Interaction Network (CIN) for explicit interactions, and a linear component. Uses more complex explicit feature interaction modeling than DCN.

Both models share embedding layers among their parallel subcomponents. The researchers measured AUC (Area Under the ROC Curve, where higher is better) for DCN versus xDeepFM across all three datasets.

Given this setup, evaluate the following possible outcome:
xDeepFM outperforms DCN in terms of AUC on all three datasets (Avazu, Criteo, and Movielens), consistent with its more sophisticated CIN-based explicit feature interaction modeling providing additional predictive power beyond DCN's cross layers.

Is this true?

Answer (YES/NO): NO